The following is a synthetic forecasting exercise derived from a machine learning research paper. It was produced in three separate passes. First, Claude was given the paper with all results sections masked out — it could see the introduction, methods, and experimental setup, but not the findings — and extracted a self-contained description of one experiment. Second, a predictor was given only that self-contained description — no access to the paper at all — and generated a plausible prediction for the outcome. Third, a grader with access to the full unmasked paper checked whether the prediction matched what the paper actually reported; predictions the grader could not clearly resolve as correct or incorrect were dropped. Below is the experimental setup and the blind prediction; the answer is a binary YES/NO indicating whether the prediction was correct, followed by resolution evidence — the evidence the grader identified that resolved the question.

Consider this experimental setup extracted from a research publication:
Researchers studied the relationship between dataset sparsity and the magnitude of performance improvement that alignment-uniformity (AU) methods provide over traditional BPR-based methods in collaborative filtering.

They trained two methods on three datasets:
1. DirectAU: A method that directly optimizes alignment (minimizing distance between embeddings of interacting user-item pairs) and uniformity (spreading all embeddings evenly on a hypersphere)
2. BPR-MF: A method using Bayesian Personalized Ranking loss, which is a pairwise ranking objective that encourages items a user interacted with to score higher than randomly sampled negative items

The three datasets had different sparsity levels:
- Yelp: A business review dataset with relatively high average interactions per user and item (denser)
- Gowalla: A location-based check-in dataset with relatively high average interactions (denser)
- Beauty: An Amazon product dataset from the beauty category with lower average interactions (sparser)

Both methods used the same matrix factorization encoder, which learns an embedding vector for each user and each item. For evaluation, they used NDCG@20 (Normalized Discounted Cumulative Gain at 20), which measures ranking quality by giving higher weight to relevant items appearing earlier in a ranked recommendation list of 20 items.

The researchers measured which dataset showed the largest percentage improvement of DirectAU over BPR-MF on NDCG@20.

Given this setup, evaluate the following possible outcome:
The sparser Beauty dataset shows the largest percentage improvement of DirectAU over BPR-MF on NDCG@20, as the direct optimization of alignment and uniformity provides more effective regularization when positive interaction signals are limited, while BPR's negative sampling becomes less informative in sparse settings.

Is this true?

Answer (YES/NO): NO